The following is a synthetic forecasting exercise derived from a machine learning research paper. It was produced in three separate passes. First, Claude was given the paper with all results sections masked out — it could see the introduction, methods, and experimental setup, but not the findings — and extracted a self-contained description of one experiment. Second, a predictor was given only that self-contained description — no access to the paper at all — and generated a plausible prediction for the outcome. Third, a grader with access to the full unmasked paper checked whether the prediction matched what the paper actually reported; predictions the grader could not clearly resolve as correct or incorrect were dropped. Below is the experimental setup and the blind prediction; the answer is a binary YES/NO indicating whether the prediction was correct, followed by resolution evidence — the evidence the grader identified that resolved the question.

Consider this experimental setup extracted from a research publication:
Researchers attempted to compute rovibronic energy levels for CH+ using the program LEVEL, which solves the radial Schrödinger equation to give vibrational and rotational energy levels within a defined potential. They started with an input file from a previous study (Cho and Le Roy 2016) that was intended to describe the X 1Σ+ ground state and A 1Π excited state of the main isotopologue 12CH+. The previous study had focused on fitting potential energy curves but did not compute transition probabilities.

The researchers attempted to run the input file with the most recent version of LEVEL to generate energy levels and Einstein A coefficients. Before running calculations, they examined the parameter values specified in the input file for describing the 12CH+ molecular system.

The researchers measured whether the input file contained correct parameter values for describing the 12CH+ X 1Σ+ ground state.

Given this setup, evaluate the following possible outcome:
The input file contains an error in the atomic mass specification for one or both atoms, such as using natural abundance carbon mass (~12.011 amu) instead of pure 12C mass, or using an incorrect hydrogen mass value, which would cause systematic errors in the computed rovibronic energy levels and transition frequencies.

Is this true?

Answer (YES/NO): NO